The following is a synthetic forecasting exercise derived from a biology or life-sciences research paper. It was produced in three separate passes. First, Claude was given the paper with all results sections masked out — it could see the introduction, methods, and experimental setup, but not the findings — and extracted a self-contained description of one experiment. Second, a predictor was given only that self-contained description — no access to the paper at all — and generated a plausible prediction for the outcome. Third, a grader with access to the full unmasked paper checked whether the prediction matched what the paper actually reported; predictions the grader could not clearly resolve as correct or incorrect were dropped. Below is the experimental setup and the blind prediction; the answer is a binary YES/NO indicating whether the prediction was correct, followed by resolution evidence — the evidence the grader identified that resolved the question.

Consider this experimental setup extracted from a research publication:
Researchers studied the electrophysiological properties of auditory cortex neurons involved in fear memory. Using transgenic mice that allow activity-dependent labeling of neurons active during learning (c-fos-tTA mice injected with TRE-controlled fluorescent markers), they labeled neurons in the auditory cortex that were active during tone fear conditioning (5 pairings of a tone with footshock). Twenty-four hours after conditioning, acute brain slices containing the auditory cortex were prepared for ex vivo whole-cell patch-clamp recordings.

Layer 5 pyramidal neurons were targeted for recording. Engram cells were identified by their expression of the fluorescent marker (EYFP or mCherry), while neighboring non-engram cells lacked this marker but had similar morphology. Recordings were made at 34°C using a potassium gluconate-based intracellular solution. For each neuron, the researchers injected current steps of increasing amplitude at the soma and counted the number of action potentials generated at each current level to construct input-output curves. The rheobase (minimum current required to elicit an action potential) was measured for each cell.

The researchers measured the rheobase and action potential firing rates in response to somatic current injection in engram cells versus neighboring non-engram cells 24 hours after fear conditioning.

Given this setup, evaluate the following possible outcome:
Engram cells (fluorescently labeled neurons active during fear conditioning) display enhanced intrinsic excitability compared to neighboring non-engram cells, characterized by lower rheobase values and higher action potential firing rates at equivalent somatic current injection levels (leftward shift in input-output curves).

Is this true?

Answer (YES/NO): NO